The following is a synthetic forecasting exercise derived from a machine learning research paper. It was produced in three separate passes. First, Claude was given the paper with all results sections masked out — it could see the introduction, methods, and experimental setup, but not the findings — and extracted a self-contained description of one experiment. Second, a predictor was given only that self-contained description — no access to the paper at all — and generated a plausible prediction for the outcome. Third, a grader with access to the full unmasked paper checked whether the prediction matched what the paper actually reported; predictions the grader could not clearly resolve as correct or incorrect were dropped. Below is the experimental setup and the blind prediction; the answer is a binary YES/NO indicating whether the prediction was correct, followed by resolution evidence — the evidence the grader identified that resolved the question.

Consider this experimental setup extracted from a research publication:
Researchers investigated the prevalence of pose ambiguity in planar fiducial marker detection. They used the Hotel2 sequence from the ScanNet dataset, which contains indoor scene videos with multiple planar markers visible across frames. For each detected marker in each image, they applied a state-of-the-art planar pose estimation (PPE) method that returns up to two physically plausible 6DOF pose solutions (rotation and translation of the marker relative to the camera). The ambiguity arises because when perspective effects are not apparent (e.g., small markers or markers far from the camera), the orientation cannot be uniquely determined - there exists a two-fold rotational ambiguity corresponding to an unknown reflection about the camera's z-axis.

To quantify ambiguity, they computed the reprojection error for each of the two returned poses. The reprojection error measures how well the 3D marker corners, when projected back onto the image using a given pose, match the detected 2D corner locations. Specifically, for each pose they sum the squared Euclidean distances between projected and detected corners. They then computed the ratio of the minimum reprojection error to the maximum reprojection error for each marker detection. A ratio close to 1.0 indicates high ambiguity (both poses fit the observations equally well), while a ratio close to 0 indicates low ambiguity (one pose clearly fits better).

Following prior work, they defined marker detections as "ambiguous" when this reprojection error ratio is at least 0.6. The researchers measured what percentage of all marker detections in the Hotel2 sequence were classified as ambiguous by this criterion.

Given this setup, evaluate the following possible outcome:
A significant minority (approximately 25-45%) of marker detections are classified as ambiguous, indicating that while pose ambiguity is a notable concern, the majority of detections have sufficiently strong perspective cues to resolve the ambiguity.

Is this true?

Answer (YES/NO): YES